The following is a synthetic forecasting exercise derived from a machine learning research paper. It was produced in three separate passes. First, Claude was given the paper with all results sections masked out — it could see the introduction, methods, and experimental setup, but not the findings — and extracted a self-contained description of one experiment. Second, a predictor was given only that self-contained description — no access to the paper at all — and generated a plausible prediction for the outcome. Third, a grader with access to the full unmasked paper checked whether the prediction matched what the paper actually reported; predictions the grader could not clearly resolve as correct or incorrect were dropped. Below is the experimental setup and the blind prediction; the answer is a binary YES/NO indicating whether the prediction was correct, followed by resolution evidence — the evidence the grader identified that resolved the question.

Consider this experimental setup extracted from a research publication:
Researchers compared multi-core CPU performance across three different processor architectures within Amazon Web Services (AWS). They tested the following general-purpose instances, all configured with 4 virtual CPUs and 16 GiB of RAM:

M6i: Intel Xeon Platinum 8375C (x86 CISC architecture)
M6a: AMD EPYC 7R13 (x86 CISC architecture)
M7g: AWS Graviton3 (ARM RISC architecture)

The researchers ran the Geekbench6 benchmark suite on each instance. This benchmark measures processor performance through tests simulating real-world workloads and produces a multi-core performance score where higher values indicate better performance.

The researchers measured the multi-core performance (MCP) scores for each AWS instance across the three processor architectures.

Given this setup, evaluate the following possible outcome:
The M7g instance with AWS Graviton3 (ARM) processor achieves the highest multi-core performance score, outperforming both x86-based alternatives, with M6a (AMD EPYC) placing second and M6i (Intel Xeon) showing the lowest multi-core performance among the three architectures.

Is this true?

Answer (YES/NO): YES